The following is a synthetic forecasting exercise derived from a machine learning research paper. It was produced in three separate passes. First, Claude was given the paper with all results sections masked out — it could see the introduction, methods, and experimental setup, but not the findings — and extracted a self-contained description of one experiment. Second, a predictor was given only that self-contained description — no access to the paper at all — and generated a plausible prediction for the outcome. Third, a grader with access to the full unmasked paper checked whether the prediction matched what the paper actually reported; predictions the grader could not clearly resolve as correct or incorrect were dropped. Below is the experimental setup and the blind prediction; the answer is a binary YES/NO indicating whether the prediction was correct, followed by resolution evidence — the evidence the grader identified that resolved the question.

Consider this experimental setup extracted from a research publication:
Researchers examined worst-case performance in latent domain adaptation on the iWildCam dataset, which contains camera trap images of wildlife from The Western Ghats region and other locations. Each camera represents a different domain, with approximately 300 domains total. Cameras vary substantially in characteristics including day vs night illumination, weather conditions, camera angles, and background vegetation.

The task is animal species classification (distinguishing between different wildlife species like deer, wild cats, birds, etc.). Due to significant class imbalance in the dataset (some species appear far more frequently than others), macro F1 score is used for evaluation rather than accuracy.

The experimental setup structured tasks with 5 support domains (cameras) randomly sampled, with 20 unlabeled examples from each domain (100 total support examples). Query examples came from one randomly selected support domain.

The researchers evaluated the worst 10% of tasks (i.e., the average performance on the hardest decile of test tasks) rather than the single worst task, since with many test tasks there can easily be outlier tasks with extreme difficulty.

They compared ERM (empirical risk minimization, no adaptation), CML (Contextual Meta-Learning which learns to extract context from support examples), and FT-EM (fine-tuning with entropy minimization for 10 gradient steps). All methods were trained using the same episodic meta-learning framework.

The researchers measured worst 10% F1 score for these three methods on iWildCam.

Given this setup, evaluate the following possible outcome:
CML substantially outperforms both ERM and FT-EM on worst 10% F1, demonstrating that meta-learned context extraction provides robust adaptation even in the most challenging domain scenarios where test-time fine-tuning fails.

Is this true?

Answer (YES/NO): NO